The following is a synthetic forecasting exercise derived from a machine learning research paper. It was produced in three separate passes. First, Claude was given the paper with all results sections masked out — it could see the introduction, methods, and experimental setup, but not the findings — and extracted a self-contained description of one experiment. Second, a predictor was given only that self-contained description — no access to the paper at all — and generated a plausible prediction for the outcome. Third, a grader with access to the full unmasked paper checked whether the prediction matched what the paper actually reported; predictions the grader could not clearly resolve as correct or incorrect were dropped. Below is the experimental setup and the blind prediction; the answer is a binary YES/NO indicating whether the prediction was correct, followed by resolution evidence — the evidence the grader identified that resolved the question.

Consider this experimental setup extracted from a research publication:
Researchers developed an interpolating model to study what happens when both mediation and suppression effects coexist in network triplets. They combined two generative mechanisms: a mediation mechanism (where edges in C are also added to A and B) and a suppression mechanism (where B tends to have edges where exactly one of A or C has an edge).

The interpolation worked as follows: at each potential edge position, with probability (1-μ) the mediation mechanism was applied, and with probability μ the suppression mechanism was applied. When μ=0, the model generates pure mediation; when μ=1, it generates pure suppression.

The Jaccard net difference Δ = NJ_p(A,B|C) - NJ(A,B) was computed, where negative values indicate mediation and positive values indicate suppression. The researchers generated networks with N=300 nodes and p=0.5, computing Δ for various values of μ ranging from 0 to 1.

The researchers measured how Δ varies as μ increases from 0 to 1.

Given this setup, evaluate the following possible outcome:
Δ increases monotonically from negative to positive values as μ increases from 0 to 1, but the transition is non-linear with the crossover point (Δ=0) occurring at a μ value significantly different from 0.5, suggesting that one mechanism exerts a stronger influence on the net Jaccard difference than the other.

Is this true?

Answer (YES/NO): NO